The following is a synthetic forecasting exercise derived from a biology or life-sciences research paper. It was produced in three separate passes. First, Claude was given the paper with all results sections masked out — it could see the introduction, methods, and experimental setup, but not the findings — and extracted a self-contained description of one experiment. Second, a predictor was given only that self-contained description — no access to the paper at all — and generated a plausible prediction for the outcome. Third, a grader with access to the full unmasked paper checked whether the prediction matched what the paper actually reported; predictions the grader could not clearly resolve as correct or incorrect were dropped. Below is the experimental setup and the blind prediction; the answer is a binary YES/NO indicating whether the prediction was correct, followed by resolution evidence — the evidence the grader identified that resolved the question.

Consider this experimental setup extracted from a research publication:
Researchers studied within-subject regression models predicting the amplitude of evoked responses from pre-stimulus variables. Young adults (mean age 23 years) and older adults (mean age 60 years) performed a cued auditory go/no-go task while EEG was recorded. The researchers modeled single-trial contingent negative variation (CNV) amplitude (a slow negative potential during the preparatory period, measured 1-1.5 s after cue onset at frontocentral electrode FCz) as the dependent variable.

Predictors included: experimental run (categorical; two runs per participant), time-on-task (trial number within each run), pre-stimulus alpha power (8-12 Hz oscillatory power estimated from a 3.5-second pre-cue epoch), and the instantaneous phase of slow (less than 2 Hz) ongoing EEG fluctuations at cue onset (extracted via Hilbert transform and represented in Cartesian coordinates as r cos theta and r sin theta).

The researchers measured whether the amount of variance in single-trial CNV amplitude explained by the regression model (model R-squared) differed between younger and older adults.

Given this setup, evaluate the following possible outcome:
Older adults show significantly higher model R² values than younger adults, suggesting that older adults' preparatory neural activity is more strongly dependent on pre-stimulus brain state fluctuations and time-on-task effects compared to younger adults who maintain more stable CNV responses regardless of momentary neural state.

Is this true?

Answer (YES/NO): NO